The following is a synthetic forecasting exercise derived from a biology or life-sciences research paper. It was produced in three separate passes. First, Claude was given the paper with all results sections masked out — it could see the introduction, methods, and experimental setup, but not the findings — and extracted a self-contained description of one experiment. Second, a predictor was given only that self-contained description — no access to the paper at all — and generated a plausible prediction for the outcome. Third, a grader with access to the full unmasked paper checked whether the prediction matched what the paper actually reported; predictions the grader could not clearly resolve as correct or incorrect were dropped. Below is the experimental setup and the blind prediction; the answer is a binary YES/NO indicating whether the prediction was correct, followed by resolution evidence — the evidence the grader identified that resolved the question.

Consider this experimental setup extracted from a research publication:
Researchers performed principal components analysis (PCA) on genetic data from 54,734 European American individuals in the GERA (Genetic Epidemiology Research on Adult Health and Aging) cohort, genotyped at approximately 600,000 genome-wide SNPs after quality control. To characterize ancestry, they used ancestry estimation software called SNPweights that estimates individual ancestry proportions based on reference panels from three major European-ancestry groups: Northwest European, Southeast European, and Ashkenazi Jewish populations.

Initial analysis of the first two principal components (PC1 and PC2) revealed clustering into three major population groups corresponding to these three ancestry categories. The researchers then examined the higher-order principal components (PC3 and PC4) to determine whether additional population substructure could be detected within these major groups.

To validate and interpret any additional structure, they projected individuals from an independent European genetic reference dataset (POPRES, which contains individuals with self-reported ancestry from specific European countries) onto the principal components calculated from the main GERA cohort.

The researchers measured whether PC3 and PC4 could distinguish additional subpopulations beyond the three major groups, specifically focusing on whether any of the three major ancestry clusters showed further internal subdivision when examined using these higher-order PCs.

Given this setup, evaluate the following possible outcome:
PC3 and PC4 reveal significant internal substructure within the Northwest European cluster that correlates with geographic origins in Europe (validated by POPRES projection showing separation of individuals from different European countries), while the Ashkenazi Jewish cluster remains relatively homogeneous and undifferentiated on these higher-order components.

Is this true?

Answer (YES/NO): YES